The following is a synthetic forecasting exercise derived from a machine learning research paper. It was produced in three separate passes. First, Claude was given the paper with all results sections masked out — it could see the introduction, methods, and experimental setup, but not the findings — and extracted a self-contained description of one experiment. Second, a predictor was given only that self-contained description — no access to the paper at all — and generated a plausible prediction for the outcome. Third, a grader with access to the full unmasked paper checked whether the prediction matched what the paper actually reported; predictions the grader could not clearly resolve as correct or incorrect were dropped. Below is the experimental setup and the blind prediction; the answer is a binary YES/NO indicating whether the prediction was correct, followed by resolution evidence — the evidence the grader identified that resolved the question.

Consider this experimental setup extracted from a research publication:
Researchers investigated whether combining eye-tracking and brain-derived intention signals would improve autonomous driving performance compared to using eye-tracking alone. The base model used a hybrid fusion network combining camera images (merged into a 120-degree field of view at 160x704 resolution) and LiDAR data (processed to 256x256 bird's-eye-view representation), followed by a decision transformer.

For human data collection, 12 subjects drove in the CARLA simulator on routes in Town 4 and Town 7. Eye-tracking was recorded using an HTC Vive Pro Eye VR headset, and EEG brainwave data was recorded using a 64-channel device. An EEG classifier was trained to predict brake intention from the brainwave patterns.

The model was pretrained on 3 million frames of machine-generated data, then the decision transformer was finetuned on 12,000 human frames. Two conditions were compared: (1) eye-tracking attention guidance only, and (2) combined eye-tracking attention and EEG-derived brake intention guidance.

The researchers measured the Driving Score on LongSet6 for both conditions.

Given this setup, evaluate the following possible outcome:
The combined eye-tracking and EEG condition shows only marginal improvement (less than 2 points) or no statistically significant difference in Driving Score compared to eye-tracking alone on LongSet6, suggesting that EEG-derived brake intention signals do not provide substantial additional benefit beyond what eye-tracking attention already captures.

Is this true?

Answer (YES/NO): NO